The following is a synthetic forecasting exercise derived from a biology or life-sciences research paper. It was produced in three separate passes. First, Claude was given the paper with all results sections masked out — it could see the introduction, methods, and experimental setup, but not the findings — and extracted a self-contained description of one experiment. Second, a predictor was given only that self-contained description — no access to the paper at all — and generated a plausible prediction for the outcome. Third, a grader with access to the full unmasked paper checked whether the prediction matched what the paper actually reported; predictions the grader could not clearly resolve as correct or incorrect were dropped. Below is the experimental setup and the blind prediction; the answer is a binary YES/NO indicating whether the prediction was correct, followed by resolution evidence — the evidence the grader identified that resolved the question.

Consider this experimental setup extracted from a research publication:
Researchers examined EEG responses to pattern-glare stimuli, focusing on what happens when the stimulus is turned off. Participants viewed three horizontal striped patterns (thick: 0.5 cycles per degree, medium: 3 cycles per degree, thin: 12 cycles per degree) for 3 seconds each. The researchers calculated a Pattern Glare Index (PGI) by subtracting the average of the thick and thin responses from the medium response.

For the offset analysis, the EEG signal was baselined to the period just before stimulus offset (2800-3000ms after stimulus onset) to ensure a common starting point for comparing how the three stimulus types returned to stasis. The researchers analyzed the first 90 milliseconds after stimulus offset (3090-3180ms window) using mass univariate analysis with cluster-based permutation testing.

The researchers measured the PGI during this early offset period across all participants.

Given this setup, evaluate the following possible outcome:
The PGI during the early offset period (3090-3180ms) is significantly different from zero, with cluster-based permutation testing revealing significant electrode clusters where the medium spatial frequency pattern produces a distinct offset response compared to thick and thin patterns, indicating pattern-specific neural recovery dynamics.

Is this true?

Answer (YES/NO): YES